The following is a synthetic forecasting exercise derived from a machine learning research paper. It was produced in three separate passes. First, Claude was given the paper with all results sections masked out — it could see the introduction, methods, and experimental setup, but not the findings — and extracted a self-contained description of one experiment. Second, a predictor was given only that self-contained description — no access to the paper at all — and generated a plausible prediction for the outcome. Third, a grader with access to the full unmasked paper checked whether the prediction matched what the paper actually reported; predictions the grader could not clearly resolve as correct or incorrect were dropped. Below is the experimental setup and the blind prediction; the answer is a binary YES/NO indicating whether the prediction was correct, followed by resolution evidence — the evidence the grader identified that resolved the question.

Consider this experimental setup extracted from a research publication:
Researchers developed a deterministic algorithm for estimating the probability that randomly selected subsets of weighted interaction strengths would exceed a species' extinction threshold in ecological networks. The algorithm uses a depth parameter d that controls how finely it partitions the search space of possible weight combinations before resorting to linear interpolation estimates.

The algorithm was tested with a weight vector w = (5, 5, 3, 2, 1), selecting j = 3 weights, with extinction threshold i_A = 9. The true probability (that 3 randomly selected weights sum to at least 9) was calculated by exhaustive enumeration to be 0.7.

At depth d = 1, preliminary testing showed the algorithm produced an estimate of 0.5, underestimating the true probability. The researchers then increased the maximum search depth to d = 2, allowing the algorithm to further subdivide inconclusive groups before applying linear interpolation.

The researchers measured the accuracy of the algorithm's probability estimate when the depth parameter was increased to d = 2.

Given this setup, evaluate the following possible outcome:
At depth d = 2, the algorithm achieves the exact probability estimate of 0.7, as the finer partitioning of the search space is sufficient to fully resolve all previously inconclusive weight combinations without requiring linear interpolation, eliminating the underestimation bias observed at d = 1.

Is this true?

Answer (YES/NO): YES